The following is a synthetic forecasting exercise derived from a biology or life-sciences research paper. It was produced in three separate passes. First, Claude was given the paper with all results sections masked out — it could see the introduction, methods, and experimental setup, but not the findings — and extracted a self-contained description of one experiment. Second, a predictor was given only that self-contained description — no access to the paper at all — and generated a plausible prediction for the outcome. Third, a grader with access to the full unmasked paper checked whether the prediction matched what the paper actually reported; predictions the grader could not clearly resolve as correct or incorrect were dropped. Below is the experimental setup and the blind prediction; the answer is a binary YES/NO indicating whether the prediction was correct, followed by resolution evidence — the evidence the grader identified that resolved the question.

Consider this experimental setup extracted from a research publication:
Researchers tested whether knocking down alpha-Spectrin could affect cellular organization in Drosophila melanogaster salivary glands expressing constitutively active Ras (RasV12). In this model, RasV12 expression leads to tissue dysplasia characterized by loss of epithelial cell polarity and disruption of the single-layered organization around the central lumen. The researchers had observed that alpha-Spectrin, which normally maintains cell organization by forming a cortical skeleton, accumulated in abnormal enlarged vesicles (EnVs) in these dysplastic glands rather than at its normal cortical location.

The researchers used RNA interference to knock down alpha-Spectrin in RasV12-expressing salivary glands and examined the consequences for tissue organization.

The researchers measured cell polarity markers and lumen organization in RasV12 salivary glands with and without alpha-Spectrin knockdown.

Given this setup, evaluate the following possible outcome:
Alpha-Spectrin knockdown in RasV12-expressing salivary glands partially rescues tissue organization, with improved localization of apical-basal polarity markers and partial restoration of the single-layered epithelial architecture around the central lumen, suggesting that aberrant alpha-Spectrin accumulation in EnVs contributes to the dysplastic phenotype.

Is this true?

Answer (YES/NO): YES